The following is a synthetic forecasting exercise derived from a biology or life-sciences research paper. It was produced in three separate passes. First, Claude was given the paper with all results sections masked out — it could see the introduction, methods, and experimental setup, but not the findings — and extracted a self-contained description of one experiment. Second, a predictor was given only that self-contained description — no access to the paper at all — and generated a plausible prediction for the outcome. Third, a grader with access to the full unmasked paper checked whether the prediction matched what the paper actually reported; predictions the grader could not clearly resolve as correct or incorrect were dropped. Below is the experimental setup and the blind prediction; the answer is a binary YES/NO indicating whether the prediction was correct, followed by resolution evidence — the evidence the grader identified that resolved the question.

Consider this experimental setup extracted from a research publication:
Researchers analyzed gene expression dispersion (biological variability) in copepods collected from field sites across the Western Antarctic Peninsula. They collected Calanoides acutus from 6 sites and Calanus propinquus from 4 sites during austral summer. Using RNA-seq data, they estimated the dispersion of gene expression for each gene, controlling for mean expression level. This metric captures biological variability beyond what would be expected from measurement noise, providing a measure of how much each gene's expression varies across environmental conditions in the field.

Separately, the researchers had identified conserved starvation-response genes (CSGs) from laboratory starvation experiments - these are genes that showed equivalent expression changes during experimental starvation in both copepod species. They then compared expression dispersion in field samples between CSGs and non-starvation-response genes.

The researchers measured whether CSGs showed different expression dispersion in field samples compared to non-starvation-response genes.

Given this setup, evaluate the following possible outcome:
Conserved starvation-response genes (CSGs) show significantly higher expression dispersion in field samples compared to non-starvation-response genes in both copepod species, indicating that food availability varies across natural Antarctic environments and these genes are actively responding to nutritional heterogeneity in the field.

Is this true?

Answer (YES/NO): NO